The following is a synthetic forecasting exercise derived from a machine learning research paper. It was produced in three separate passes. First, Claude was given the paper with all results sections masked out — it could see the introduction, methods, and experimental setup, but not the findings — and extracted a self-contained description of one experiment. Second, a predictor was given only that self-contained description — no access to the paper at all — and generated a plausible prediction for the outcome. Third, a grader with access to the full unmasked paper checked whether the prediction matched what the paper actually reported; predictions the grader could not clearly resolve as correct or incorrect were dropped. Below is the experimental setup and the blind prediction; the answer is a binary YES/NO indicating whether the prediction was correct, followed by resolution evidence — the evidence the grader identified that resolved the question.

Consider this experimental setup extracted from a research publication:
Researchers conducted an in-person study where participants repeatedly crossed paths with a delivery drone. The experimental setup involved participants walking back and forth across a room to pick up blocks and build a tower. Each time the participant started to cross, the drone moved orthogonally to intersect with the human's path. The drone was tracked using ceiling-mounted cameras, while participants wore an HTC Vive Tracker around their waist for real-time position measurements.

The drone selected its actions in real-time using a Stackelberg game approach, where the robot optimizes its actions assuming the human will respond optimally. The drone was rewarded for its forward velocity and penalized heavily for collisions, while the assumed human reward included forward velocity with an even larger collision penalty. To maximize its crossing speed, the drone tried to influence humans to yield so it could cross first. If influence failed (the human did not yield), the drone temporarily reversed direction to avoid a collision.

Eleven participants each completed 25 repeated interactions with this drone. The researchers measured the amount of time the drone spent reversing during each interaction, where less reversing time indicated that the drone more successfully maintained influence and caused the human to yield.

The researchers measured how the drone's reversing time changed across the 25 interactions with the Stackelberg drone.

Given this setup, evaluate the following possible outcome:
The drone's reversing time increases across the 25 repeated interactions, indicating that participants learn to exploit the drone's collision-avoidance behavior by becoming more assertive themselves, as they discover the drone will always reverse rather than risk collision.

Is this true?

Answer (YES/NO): YES